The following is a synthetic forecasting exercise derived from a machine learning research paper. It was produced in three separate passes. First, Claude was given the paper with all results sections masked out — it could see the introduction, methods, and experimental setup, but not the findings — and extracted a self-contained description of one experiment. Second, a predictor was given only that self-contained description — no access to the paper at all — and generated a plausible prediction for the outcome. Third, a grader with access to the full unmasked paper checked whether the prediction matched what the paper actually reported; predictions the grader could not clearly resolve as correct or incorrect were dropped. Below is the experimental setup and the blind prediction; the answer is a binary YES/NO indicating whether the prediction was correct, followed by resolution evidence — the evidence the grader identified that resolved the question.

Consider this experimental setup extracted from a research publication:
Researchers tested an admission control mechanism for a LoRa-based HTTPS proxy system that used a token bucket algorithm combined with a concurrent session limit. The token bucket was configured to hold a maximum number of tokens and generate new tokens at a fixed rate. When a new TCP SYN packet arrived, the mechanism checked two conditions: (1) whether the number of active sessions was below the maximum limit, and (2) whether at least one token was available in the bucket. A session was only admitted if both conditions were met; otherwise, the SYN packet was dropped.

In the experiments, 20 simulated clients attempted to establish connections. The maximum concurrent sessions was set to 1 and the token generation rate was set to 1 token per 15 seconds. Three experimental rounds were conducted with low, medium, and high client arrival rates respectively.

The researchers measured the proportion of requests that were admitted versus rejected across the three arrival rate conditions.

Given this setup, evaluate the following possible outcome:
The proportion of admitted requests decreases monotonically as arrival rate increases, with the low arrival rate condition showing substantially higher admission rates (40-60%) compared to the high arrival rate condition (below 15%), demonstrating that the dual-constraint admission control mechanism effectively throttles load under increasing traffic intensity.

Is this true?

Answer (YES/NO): NO